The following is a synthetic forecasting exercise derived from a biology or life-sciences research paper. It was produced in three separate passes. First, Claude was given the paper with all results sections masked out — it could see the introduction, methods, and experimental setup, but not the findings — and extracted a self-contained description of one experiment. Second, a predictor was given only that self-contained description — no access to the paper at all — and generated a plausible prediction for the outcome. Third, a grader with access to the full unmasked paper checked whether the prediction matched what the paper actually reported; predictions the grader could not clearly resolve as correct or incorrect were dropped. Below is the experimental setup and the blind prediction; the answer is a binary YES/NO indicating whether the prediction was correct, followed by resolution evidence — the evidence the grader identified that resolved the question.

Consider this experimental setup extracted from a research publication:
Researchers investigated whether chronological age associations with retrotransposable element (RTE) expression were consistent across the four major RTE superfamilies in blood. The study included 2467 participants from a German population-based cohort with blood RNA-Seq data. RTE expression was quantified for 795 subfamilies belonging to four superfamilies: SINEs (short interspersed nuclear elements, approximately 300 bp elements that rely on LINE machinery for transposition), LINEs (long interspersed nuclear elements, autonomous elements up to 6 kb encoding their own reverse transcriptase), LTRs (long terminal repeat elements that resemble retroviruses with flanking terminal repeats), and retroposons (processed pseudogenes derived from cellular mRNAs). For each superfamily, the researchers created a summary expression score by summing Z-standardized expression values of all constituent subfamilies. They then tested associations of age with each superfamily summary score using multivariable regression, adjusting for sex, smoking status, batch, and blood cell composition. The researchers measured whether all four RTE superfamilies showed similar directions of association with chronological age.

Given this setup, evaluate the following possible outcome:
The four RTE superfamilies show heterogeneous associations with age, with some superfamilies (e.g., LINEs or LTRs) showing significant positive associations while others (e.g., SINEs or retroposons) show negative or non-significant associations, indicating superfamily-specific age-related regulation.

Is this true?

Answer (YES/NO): NO